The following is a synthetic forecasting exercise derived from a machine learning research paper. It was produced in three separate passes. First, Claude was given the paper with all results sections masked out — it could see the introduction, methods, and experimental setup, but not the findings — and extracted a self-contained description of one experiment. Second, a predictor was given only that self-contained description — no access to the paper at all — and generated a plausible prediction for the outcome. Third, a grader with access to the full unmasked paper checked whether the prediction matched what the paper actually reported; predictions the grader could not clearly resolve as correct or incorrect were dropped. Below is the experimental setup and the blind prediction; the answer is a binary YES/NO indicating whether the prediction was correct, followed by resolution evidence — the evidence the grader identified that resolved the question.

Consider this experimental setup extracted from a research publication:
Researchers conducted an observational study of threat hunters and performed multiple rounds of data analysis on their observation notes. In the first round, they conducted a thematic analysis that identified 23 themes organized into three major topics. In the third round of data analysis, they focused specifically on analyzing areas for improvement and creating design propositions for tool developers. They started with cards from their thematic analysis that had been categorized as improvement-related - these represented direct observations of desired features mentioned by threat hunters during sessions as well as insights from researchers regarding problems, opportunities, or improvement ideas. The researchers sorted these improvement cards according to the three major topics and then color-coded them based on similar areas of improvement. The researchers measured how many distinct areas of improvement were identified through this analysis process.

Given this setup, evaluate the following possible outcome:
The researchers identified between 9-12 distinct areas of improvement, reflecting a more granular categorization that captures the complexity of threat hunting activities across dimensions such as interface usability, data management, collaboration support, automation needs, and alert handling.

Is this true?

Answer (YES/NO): NO